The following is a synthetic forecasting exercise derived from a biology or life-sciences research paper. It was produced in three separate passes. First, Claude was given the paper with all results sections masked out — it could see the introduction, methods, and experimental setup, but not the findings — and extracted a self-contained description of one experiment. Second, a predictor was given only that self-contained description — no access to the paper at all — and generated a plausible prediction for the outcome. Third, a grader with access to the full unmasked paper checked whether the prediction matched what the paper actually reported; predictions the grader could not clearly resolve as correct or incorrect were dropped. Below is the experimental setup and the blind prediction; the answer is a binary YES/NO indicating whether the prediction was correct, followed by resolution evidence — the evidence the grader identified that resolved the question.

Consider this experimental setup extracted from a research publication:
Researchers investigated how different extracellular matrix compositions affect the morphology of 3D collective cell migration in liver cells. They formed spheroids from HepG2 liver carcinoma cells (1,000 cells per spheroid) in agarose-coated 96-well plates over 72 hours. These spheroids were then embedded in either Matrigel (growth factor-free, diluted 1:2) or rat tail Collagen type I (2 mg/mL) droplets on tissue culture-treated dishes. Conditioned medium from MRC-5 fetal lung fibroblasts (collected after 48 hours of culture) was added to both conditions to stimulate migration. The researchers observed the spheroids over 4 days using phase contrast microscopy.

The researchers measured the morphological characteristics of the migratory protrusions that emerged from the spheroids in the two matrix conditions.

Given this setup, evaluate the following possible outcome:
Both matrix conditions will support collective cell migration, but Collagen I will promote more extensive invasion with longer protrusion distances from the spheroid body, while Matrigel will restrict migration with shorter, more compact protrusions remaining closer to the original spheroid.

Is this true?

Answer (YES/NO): NO